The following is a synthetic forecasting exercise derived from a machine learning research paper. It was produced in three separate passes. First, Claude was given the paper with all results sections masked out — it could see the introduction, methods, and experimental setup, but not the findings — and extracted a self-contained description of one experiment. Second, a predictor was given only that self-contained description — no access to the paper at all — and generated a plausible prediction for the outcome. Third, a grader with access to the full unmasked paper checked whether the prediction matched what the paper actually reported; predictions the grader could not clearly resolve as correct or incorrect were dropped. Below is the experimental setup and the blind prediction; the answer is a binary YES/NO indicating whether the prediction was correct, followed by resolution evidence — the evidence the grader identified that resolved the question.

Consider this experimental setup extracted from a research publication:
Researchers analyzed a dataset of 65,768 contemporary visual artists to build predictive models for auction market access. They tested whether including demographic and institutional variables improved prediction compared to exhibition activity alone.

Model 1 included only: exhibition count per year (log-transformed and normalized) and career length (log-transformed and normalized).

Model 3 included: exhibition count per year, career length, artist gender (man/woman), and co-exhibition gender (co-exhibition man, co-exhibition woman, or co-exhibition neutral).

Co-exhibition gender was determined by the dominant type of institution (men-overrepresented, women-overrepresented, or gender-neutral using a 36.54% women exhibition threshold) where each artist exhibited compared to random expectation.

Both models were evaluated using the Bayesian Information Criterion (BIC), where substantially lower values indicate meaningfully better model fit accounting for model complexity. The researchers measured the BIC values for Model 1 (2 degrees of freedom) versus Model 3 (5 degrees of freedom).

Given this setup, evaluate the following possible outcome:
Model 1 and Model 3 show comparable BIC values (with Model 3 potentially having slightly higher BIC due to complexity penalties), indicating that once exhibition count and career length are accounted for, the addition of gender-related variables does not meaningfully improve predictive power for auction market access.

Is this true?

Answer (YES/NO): NO